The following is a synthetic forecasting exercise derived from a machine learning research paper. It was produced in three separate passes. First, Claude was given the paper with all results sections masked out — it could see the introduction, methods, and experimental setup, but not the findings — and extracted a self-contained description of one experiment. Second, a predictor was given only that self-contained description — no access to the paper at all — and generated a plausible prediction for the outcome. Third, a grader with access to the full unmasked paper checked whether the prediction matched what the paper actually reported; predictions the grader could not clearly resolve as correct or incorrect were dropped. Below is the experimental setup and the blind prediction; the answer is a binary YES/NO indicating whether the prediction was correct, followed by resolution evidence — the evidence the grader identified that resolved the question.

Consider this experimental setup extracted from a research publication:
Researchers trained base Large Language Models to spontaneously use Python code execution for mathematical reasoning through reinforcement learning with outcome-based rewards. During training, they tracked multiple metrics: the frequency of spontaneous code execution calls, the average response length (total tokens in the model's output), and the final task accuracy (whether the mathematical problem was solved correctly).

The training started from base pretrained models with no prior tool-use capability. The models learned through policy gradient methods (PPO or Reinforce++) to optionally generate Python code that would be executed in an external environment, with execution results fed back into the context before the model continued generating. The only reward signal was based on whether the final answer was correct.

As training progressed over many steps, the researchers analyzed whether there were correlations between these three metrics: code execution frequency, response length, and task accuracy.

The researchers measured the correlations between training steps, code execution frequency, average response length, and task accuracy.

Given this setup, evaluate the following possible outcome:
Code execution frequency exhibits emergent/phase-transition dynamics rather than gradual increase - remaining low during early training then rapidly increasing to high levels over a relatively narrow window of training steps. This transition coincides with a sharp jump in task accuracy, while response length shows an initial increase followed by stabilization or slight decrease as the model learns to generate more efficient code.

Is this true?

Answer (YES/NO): NO